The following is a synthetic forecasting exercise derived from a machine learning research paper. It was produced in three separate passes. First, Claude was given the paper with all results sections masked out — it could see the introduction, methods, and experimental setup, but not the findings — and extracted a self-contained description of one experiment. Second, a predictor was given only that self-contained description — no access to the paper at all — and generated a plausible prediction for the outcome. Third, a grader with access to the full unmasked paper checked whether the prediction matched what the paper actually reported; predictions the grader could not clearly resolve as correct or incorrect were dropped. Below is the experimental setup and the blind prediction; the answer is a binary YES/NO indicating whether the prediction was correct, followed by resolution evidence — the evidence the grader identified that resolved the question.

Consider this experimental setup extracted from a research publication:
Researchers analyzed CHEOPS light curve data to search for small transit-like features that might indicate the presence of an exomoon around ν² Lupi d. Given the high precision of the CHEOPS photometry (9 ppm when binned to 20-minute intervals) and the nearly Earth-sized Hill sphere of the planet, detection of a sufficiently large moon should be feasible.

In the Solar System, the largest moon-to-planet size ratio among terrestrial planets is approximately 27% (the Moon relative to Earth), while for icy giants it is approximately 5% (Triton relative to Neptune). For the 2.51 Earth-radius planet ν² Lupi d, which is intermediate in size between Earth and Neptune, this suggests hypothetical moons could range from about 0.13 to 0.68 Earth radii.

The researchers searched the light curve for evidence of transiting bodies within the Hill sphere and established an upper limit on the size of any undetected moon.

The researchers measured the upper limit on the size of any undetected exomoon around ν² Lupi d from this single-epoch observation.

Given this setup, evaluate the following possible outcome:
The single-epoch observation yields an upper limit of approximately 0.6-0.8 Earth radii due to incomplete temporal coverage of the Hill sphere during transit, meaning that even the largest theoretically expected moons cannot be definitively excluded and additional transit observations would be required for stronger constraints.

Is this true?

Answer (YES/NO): NO